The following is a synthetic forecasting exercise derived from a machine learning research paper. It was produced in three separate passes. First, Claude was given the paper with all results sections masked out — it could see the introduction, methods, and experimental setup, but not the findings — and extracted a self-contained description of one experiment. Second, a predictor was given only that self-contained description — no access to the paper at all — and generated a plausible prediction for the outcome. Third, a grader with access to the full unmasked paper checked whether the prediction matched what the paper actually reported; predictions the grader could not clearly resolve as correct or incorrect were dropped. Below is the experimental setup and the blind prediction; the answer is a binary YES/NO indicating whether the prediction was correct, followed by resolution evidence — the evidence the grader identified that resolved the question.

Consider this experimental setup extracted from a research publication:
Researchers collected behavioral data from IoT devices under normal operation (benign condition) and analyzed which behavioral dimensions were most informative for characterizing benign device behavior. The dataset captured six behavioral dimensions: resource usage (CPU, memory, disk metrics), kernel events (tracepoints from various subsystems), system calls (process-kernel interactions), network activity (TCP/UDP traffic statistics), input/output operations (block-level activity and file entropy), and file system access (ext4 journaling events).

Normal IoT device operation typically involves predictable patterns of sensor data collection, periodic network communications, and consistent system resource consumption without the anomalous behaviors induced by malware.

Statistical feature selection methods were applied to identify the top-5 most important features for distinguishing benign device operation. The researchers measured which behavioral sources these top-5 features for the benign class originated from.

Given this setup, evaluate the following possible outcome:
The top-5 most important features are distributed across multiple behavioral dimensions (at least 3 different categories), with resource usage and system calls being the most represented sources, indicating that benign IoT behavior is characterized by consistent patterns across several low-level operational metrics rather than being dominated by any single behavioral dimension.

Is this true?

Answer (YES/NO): NO